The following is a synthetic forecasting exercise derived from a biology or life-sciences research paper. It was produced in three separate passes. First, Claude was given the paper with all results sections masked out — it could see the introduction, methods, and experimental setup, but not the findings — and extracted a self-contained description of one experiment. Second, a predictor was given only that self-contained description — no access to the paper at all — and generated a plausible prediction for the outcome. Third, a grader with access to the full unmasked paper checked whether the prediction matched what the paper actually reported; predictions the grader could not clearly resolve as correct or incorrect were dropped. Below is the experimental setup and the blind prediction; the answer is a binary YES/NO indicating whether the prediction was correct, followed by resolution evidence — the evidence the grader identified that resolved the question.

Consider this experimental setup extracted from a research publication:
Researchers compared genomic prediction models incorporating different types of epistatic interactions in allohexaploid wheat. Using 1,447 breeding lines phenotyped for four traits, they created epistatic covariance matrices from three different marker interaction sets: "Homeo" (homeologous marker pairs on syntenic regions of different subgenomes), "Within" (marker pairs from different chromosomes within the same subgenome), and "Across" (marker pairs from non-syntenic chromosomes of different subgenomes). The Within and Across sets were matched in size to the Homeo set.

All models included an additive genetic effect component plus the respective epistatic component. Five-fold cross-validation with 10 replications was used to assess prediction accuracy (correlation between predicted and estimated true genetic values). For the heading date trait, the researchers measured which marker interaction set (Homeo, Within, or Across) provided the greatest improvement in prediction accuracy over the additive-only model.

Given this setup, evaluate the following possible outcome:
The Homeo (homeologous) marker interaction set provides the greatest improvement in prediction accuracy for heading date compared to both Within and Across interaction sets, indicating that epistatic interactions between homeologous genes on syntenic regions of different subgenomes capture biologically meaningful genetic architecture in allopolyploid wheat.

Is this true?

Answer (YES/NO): NO